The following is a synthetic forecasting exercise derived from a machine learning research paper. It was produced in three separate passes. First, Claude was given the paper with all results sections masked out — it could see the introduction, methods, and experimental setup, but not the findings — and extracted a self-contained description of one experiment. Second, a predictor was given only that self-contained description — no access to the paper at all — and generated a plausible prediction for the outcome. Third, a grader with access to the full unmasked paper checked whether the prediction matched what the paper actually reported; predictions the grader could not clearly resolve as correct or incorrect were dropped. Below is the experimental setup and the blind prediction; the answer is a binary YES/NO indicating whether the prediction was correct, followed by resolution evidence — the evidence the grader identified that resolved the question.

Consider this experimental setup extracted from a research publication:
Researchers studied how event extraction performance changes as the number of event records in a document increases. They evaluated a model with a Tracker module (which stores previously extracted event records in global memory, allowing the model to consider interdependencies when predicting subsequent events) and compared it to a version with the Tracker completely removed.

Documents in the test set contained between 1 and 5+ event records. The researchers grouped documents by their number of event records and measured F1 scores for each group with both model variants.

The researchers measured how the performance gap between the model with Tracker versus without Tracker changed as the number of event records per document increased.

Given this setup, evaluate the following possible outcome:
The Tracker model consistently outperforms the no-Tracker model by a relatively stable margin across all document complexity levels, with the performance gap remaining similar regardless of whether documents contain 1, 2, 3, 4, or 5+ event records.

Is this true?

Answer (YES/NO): NO